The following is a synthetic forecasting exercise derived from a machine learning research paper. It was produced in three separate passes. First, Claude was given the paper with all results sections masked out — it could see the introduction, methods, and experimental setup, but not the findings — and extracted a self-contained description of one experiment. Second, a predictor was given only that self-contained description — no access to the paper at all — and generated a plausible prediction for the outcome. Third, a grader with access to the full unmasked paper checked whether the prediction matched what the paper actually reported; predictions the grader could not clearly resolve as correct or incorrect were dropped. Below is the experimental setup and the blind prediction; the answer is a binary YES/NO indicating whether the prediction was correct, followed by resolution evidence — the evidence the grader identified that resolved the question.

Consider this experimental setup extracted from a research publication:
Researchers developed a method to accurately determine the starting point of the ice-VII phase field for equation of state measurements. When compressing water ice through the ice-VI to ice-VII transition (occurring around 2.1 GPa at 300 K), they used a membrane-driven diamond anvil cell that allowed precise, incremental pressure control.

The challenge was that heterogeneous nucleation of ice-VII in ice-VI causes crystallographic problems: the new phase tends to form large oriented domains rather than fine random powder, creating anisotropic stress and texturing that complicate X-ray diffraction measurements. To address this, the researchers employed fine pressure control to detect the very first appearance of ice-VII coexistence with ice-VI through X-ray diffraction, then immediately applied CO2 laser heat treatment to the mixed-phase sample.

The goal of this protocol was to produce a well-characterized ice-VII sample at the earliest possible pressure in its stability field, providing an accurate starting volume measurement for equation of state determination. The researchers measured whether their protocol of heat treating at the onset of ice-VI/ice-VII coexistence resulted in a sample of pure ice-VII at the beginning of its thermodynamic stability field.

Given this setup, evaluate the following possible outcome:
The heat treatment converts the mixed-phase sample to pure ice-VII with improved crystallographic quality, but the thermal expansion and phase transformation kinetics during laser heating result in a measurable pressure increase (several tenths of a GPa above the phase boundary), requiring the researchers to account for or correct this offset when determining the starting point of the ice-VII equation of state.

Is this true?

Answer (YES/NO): NO